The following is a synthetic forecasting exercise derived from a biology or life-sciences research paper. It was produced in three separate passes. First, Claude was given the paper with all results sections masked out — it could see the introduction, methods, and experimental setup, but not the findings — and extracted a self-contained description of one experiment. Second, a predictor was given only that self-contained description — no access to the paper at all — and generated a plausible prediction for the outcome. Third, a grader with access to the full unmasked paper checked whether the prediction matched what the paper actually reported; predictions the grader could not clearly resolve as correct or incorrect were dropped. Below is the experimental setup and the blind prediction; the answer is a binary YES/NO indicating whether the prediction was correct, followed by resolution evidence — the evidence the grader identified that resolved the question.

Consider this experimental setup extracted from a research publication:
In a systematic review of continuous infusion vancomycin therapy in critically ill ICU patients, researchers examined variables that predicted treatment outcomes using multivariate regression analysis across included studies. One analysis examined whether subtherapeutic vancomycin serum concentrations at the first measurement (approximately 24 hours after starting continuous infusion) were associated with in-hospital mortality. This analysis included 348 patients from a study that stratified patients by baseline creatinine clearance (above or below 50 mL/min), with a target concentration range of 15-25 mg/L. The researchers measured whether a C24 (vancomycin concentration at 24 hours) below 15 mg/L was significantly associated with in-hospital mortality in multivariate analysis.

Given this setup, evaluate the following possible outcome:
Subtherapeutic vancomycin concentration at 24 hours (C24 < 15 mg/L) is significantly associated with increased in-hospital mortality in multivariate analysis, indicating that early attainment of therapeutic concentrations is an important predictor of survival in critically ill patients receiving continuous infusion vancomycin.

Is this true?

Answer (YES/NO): YES